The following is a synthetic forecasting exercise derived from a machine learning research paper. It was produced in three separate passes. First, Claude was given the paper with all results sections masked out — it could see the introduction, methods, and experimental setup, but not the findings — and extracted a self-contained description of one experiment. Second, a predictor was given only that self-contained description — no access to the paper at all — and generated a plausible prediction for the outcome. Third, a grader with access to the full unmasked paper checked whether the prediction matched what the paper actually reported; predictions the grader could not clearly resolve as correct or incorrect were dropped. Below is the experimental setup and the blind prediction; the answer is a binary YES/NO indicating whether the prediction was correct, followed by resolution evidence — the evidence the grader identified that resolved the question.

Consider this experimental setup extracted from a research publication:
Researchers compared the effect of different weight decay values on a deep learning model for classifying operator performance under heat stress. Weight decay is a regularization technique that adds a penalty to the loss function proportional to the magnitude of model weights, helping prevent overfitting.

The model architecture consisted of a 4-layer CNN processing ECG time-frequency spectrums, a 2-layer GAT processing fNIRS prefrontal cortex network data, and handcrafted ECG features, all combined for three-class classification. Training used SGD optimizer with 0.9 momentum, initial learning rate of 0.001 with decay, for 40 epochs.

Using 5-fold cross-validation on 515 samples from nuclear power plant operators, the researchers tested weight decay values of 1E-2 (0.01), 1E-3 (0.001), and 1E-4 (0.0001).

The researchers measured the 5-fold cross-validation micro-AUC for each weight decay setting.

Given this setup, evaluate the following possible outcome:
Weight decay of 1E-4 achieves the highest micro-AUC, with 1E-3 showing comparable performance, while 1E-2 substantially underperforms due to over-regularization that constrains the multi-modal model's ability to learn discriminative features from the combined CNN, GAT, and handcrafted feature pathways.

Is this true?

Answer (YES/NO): NO